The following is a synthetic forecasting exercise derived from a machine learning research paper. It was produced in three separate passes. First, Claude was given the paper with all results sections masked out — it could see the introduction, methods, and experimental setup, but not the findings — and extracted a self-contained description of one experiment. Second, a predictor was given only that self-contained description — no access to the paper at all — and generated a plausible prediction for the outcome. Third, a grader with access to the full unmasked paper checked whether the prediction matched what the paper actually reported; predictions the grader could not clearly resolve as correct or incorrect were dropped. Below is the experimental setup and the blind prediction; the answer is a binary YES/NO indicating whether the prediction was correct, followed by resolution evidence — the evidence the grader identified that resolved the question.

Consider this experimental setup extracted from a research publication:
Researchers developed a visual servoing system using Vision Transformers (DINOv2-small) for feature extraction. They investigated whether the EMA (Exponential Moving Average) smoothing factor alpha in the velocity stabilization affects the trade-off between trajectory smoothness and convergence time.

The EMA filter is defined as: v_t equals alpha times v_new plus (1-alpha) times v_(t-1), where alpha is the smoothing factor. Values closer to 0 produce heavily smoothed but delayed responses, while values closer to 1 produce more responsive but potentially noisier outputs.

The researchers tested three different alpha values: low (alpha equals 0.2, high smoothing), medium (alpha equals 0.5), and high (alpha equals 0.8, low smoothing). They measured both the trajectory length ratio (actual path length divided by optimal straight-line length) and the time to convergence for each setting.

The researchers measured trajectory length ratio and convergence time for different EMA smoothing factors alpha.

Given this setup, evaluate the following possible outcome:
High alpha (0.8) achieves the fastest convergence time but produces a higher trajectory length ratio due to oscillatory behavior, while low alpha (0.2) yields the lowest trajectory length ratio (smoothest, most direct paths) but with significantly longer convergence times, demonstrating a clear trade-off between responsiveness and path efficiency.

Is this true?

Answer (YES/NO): NO